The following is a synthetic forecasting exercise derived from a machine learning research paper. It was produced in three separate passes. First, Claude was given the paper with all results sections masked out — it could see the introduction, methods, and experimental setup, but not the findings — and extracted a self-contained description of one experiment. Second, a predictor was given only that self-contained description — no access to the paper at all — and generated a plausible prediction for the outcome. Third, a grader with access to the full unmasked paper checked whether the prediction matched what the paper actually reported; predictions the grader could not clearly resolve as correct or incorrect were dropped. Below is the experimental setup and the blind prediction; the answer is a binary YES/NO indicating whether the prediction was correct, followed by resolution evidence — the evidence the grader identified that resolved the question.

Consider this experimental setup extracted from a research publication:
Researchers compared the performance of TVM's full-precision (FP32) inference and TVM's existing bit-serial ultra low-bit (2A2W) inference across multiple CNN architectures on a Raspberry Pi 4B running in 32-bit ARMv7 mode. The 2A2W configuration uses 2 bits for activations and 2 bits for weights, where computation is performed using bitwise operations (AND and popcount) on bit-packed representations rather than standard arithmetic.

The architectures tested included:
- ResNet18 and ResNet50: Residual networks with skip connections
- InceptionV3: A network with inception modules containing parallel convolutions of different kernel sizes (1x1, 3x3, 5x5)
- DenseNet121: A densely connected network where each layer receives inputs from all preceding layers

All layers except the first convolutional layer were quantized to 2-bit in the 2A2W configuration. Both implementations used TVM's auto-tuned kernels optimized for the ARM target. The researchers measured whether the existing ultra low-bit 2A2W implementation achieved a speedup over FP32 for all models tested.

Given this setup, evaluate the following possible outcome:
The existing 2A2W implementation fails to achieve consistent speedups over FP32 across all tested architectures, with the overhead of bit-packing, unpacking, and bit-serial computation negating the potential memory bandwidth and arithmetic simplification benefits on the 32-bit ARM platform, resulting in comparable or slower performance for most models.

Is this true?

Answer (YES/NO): NO